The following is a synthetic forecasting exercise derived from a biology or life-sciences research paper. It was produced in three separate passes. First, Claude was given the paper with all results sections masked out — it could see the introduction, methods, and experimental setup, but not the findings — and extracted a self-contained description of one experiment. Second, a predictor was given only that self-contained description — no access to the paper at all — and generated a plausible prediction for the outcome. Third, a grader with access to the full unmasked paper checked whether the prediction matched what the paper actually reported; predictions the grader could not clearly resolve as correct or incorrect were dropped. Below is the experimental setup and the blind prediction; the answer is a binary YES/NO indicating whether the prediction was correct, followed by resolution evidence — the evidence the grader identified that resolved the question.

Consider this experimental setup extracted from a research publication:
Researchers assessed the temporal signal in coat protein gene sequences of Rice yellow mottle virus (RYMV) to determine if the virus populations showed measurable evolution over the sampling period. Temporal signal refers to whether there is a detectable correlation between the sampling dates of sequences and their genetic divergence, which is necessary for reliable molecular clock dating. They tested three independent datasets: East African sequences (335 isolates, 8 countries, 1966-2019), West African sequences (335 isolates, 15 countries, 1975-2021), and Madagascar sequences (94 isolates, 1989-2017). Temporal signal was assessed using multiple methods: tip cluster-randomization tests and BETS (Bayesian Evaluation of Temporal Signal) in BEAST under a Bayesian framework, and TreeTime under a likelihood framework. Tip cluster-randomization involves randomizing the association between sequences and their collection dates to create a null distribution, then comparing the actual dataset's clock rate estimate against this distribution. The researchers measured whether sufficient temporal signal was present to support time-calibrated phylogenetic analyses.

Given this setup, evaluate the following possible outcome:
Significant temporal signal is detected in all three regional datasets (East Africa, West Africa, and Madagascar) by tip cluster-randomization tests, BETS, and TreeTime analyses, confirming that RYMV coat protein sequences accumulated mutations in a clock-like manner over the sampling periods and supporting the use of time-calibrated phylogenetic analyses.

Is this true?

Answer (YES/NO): NO